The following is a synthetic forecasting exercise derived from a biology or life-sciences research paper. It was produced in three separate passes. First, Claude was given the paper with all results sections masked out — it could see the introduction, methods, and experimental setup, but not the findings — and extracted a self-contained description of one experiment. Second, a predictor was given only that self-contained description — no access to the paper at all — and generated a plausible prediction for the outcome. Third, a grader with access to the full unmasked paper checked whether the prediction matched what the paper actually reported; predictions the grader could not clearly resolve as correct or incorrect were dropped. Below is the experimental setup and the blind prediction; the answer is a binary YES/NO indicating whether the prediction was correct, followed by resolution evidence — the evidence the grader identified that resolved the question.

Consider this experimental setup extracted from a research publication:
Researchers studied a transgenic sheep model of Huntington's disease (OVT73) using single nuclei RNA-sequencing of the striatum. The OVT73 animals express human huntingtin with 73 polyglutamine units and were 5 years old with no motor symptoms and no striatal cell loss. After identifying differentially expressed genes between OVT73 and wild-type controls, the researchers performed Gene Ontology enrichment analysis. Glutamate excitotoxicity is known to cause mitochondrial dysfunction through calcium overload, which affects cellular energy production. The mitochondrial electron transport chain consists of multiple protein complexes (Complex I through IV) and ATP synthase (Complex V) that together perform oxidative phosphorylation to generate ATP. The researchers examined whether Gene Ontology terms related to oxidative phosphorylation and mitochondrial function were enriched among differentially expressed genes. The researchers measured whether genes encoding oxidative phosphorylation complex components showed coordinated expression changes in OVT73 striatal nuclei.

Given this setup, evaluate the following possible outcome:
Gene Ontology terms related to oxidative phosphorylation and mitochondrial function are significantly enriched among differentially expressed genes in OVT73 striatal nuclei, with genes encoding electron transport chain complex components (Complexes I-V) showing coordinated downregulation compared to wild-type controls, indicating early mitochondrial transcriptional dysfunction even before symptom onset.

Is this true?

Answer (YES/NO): YES